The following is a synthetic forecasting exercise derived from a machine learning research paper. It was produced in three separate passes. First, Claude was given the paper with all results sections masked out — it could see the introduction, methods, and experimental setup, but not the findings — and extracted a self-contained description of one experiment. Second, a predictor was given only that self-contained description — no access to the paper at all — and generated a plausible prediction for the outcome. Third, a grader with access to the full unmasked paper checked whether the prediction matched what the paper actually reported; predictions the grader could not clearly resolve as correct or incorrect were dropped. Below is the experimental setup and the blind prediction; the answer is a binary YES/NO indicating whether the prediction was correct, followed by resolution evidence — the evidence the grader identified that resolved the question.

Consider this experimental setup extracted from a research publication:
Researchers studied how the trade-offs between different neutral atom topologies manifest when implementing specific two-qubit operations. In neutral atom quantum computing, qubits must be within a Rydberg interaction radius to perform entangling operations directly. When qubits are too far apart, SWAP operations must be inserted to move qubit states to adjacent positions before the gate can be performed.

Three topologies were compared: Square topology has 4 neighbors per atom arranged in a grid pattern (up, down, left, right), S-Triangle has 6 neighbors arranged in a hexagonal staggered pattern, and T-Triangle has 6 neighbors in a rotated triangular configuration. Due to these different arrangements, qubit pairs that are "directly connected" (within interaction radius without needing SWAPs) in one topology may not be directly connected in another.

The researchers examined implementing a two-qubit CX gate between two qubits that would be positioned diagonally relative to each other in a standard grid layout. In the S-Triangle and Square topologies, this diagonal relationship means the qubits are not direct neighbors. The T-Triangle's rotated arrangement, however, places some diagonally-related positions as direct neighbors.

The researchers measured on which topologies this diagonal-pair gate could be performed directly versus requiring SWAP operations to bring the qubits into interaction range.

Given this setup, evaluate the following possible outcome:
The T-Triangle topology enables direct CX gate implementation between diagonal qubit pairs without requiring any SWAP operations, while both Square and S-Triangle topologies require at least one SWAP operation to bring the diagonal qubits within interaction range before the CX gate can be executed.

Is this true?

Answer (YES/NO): YES